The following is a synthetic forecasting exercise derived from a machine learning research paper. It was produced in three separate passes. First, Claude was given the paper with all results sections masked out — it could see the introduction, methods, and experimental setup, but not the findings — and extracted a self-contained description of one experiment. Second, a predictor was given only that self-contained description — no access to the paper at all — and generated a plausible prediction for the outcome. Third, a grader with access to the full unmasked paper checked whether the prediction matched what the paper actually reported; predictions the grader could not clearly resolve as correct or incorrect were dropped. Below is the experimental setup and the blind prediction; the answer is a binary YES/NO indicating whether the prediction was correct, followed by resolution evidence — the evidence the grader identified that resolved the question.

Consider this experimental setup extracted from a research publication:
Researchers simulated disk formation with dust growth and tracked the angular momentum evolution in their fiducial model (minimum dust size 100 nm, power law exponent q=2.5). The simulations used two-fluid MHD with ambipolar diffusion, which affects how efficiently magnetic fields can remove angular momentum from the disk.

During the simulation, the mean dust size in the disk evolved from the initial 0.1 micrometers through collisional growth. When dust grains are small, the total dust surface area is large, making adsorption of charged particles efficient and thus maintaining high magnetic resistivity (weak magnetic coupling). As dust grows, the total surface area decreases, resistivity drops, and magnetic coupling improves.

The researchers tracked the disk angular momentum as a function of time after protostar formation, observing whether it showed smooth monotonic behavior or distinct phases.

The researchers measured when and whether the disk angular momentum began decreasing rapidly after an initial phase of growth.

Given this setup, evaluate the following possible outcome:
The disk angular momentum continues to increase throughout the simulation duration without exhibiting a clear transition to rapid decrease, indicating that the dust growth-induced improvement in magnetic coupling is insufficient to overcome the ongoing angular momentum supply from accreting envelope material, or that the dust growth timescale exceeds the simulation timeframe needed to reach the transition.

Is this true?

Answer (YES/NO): NO